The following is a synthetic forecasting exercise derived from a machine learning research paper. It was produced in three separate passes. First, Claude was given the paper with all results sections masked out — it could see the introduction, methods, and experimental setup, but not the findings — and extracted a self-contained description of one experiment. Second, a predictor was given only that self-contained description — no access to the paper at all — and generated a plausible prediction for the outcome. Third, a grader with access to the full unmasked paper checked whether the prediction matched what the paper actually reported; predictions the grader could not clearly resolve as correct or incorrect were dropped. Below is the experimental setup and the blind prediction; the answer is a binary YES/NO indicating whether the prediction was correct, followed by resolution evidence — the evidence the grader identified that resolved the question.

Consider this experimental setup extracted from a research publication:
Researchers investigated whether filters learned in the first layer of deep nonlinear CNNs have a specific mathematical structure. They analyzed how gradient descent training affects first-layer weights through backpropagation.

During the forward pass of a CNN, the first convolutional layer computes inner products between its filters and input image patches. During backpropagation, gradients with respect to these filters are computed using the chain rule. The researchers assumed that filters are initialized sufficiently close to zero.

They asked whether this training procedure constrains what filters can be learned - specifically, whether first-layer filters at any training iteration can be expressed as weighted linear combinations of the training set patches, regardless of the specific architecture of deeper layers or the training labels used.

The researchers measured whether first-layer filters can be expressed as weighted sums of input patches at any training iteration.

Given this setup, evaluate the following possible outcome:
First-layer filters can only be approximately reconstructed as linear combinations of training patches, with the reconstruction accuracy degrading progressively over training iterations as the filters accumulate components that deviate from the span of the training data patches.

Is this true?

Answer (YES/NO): NO